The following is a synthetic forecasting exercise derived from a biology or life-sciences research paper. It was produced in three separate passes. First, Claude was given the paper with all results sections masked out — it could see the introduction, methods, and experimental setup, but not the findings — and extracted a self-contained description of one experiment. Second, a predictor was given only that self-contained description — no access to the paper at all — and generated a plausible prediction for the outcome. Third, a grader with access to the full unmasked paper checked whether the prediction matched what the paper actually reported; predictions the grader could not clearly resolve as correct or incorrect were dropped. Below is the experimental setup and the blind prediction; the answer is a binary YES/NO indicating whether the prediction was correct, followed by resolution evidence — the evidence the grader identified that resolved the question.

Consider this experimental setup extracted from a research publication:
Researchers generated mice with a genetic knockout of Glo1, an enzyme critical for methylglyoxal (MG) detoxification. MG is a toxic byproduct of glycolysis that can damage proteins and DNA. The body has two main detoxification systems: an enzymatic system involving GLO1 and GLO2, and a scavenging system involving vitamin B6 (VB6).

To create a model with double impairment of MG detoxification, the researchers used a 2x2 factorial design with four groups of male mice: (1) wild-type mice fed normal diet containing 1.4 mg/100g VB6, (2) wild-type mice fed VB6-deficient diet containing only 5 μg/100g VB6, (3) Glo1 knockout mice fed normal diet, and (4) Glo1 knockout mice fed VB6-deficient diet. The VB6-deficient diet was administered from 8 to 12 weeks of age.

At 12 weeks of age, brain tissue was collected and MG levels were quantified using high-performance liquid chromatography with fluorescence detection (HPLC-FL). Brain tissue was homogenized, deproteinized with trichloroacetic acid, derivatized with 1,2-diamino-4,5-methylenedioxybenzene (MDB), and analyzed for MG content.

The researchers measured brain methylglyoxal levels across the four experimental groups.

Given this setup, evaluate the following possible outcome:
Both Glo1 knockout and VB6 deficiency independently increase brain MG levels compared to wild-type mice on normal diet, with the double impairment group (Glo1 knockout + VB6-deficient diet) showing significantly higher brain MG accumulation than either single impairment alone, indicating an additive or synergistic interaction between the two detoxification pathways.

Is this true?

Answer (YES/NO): NO